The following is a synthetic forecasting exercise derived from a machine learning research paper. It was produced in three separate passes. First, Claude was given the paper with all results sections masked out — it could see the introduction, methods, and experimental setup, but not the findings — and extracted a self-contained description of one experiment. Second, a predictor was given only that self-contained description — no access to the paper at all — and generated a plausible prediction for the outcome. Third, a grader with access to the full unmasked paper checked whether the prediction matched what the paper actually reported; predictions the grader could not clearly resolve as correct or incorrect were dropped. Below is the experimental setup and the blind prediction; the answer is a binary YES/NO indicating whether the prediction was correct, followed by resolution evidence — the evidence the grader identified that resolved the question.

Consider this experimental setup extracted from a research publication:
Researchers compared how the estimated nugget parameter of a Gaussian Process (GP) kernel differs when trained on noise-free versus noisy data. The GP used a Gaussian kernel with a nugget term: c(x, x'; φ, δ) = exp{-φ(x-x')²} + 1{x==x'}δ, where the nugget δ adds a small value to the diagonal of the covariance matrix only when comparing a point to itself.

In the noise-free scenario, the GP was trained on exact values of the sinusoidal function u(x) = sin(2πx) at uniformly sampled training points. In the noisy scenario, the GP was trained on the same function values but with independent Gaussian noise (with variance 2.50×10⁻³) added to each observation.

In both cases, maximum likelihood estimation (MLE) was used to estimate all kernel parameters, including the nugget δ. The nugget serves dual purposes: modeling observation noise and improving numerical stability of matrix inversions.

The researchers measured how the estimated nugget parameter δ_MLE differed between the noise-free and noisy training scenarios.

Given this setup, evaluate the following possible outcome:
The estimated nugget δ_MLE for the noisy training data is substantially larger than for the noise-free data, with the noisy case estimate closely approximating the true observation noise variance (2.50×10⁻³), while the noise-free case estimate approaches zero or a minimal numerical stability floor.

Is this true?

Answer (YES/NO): YES